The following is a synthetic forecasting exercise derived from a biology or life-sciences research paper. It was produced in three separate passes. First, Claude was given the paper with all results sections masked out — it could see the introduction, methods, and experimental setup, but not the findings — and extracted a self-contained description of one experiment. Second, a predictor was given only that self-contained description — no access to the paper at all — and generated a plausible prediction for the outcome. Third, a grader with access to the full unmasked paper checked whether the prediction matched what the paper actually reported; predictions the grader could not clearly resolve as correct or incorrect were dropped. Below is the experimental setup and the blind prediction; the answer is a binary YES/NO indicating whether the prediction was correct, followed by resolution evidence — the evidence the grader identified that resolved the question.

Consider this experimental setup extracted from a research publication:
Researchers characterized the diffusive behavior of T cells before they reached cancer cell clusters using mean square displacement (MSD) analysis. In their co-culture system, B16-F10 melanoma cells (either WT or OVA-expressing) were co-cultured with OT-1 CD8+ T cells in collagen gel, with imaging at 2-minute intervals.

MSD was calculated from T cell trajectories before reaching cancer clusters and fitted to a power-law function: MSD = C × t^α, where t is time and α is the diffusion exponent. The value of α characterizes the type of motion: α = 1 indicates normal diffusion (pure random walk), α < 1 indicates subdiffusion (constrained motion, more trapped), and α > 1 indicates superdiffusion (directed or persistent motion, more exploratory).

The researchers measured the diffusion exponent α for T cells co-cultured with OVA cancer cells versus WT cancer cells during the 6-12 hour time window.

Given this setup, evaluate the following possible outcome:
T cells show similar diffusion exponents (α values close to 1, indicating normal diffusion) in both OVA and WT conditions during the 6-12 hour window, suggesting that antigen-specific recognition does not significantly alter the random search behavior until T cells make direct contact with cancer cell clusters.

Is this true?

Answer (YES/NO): NO